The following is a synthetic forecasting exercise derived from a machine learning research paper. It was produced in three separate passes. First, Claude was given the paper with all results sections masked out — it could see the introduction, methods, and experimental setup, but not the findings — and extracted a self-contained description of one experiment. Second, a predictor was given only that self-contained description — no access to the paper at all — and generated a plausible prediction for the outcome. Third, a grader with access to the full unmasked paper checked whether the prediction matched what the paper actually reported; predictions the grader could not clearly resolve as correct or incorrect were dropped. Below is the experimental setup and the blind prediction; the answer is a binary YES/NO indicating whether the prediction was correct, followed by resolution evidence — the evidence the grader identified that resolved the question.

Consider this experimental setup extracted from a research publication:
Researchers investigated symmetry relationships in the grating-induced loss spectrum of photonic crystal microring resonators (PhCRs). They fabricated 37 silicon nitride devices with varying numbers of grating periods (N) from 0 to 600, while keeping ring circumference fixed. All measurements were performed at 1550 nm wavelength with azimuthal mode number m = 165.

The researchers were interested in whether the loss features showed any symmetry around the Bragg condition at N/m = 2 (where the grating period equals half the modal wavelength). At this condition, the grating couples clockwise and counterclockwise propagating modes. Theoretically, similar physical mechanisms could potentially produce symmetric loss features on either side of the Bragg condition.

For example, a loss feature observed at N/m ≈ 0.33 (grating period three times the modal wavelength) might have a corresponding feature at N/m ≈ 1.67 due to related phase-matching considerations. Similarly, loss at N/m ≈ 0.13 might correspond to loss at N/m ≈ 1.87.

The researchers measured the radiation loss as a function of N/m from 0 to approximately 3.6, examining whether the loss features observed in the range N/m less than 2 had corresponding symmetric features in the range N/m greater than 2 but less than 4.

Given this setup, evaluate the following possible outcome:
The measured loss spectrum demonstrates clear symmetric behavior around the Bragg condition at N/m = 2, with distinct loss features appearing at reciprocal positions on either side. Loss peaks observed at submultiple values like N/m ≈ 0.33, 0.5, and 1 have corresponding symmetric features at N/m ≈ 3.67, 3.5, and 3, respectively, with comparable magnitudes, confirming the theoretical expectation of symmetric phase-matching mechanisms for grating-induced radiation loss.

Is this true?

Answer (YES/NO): NO